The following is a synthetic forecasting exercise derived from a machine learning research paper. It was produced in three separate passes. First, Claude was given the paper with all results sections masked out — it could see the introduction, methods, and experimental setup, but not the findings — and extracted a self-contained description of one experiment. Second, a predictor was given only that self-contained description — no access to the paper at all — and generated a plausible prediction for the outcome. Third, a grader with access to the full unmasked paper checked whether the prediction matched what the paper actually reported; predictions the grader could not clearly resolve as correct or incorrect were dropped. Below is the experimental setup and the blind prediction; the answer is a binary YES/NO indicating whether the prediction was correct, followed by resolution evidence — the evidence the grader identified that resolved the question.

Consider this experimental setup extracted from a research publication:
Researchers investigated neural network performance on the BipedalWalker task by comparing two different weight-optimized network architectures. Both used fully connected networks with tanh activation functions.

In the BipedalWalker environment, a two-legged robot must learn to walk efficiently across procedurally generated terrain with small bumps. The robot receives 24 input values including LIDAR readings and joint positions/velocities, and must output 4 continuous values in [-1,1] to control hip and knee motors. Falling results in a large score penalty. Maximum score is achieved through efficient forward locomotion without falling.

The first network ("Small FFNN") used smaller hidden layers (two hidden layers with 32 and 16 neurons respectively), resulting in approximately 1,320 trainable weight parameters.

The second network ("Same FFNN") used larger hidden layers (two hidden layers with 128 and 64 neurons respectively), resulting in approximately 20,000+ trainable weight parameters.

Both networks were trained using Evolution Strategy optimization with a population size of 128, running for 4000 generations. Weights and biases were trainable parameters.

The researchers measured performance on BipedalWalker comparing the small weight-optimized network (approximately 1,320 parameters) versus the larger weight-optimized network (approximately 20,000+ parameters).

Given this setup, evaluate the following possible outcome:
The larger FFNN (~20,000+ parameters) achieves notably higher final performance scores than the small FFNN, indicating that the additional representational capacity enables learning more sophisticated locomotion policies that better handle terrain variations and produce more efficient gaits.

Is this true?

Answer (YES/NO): YES